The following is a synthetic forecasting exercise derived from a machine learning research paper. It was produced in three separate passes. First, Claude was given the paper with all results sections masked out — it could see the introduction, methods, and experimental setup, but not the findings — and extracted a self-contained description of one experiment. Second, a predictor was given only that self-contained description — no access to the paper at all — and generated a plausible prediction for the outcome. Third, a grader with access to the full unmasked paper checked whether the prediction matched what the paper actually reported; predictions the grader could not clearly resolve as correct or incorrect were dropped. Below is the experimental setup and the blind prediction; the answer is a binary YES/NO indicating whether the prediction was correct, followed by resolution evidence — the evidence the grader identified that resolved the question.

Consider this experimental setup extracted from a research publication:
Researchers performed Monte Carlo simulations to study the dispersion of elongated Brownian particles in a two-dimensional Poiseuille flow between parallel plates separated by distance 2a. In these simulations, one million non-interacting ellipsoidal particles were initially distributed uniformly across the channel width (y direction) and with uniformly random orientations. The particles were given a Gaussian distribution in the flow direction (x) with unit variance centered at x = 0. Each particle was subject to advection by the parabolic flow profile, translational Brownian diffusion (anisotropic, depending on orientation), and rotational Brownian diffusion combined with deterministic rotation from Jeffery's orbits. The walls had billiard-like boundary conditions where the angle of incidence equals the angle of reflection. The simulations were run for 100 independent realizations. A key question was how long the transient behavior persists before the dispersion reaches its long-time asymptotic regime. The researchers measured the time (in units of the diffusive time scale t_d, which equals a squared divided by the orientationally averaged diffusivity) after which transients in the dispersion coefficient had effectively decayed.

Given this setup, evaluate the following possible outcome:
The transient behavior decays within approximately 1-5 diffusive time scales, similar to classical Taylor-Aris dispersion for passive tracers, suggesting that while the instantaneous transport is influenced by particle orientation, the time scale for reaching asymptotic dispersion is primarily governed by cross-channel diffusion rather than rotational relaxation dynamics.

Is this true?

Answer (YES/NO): NO